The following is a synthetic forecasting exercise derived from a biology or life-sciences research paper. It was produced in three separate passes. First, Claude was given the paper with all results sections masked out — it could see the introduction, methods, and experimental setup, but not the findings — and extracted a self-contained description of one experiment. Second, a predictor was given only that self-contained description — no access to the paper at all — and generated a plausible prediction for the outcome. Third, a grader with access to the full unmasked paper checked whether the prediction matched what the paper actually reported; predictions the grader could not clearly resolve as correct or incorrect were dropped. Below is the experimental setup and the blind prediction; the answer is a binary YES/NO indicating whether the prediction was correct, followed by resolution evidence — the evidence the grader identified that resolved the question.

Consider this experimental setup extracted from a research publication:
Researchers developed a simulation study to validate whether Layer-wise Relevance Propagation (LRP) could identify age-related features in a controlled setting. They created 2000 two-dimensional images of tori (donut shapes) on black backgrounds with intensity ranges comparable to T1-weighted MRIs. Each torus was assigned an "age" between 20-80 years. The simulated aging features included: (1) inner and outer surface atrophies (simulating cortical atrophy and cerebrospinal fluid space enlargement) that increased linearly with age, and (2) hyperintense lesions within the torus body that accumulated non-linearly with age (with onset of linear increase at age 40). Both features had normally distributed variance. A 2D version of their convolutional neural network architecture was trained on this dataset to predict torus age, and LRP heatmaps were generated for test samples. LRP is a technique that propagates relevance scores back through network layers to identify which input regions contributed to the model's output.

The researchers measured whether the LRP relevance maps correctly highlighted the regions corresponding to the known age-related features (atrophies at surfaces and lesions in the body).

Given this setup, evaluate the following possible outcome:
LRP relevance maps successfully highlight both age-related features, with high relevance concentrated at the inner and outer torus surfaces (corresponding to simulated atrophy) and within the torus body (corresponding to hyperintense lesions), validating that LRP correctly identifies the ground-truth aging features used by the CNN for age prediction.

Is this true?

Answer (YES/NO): YES